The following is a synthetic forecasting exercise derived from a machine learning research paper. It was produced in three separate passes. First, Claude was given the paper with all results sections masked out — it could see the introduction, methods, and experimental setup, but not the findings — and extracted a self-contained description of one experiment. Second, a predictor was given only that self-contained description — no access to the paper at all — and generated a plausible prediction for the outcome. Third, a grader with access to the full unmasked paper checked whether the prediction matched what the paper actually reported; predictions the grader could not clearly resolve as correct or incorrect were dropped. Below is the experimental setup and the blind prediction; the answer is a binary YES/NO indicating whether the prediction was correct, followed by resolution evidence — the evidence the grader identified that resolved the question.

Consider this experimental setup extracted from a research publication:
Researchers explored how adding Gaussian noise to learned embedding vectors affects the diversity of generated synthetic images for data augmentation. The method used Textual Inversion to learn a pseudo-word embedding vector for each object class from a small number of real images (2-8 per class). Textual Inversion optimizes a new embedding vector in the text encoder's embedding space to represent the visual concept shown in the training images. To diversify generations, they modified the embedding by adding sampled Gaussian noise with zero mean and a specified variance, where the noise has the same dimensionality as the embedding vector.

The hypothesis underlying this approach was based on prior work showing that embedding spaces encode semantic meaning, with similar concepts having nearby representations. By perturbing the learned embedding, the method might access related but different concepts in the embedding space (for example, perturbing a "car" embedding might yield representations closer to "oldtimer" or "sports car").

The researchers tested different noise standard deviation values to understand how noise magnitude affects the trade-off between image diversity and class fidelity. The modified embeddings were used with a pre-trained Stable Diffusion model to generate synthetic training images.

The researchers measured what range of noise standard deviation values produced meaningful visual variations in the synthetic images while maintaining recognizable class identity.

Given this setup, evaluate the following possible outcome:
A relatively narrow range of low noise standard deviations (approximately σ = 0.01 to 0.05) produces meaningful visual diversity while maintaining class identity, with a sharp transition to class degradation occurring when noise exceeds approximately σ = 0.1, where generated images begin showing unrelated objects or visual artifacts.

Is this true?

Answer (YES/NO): NO